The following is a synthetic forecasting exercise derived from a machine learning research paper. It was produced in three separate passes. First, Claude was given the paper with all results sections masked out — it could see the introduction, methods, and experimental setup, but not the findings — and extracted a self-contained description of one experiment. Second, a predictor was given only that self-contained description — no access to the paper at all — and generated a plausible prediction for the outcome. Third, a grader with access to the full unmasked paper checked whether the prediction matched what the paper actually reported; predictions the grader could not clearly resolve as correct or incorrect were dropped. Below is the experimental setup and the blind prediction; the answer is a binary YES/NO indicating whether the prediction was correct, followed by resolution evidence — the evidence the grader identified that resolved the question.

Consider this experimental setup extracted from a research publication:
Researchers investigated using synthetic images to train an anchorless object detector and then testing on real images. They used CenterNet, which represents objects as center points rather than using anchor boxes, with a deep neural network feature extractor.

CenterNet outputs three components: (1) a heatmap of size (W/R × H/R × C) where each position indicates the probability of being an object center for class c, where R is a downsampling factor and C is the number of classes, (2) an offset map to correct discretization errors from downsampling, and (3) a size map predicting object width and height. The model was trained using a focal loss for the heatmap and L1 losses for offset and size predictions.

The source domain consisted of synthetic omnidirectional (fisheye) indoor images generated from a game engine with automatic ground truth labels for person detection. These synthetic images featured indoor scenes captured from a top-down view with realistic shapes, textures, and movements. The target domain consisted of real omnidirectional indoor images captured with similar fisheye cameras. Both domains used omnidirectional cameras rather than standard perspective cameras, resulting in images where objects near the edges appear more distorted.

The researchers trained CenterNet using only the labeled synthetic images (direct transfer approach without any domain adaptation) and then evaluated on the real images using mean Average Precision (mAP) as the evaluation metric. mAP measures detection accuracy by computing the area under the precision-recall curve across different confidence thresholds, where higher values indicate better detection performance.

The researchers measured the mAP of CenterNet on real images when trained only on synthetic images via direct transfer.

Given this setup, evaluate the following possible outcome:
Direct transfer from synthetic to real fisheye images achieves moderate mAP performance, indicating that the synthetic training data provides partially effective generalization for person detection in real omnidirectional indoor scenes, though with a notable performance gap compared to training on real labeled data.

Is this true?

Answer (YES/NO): YES